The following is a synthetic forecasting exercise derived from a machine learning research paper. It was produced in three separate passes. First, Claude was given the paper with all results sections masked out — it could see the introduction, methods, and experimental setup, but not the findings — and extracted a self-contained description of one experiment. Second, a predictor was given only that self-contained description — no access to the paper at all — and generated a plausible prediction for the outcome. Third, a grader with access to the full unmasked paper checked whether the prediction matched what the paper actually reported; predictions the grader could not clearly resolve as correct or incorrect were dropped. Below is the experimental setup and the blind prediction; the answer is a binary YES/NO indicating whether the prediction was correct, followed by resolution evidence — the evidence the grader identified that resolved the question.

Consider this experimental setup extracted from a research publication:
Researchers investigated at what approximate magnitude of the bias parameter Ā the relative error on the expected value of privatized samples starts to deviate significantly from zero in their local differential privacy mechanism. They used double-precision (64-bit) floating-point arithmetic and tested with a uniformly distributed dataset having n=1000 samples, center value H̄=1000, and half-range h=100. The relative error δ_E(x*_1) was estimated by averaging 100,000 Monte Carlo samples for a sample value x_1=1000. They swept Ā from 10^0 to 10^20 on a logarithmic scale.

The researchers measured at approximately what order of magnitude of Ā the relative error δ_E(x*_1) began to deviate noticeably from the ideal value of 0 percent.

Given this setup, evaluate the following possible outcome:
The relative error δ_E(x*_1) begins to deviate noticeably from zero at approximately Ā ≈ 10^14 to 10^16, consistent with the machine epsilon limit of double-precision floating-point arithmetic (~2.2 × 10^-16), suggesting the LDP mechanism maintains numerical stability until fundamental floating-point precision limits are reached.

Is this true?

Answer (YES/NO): NO